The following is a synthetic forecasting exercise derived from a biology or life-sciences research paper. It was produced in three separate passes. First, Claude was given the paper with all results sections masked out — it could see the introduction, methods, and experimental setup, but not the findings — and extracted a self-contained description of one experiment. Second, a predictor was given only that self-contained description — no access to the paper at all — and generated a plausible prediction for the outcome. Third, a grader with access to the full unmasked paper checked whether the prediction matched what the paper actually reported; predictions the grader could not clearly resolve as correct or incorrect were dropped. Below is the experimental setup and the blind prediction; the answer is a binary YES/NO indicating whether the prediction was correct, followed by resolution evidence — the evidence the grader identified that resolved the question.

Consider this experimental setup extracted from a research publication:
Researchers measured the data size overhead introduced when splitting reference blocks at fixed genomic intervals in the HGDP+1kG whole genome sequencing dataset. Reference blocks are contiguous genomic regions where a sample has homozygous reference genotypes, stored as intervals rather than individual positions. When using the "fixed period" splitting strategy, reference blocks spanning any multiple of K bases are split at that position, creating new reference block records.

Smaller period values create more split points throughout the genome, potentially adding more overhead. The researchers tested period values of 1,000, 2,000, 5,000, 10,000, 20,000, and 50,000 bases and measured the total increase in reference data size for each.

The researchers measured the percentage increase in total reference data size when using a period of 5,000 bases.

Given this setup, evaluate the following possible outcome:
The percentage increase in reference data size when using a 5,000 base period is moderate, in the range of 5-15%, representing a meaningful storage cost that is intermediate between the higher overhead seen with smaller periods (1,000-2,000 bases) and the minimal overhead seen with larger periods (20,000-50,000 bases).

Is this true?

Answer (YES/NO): NO